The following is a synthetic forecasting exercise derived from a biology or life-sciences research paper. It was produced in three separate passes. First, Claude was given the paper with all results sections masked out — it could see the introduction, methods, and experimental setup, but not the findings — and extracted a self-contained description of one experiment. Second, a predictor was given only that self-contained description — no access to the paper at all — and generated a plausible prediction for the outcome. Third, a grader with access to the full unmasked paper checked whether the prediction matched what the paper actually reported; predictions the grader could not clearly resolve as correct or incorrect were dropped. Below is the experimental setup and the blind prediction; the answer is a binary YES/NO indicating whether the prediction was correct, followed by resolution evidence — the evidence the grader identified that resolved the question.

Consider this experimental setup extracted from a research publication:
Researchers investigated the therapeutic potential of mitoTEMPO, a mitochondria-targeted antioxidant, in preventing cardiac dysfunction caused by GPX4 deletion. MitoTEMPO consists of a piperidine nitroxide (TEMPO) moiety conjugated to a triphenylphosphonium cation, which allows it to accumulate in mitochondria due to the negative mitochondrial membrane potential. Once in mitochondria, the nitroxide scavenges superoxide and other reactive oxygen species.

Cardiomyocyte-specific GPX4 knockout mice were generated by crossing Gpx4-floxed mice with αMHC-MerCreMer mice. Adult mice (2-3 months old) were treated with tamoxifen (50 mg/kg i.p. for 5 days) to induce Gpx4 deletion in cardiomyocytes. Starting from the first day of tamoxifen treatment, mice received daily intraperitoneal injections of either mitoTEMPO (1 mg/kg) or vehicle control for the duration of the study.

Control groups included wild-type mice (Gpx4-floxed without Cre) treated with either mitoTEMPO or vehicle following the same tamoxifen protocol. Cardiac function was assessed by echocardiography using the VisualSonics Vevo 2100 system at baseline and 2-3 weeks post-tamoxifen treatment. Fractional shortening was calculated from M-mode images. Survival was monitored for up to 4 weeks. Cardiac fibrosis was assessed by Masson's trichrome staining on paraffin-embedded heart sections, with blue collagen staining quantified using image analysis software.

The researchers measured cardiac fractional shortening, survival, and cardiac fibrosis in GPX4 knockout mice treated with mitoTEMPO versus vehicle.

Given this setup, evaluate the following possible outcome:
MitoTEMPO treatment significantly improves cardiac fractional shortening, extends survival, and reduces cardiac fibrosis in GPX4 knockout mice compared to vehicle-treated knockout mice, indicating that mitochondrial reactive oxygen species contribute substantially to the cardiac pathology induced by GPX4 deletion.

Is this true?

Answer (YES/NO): YES